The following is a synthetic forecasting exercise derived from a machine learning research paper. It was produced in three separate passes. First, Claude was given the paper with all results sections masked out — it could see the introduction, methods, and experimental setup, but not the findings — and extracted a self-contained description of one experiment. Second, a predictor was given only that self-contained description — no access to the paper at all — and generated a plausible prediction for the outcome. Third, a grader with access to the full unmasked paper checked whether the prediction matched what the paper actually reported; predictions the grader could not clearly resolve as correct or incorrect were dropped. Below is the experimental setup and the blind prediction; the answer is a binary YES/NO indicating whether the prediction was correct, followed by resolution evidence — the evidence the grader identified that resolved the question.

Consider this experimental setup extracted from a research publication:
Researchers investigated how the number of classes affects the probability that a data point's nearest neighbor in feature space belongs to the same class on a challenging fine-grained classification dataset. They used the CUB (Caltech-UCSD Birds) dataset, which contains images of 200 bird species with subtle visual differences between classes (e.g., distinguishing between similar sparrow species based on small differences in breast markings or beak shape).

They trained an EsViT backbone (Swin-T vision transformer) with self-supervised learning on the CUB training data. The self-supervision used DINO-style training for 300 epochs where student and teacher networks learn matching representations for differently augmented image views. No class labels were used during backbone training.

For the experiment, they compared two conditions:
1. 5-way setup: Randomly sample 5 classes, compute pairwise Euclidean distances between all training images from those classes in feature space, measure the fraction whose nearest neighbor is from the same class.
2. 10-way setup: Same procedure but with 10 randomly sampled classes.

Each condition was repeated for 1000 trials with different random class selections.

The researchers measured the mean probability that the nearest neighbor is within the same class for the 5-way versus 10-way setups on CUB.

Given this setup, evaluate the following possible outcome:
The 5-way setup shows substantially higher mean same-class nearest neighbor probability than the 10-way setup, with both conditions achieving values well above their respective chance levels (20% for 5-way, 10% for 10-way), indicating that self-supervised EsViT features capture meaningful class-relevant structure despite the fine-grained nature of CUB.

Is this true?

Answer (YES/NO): NO